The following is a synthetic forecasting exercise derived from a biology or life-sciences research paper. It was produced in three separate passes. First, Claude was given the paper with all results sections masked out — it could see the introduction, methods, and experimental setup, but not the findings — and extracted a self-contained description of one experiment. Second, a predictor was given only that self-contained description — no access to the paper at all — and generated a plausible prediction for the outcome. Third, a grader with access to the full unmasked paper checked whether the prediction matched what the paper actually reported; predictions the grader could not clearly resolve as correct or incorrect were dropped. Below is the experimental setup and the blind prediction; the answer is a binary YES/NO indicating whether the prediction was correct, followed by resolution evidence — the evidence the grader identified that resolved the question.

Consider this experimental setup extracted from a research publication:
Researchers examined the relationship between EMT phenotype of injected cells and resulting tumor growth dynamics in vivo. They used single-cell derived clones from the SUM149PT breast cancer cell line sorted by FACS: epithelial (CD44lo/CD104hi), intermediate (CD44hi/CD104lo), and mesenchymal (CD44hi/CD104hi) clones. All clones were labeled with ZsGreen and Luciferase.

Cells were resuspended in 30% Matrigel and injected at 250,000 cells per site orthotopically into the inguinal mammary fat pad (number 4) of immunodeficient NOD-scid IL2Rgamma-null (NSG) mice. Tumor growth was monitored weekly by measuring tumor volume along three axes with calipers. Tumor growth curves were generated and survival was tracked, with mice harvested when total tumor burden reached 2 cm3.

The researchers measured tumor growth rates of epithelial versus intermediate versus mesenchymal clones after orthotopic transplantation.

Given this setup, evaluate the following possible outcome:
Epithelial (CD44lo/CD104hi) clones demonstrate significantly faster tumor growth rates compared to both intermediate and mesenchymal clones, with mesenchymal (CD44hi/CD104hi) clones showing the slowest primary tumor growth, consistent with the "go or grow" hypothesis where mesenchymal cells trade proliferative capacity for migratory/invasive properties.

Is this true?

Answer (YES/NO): NO